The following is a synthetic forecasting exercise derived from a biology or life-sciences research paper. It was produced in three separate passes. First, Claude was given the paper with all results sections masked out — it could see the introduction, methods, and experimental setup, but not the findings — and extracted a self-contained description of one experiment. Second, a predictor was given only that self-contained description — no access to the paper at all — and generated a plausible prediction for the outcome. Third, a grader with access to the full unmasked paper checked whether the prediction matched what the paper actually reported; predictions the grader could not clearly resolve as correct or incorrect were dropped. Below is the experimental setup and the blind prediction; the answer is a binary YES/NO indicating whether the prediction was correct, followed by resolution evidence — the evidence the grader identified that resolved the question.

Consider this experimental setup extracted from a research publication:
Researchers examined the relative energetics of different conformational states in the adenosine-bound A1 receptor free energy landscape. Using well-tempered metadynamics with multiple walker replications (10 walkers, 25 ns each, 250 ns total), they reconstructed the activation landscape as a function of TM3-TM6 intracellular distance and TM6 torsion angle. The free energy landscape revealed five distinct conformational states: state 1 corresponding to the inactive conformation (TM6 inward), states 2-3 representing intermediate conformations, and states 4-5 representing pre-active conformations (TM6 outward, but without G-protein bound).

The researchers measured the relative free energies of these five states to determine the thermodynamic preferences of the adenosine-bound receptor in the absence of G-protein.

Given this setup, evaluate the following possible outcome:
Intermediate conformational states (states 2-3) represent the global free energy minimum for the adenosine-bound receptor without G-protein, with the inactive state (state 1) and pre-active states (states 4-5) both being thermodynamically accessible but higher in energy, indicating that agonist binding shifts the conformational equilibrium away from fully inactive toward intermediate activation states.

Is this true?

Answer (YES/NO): NO